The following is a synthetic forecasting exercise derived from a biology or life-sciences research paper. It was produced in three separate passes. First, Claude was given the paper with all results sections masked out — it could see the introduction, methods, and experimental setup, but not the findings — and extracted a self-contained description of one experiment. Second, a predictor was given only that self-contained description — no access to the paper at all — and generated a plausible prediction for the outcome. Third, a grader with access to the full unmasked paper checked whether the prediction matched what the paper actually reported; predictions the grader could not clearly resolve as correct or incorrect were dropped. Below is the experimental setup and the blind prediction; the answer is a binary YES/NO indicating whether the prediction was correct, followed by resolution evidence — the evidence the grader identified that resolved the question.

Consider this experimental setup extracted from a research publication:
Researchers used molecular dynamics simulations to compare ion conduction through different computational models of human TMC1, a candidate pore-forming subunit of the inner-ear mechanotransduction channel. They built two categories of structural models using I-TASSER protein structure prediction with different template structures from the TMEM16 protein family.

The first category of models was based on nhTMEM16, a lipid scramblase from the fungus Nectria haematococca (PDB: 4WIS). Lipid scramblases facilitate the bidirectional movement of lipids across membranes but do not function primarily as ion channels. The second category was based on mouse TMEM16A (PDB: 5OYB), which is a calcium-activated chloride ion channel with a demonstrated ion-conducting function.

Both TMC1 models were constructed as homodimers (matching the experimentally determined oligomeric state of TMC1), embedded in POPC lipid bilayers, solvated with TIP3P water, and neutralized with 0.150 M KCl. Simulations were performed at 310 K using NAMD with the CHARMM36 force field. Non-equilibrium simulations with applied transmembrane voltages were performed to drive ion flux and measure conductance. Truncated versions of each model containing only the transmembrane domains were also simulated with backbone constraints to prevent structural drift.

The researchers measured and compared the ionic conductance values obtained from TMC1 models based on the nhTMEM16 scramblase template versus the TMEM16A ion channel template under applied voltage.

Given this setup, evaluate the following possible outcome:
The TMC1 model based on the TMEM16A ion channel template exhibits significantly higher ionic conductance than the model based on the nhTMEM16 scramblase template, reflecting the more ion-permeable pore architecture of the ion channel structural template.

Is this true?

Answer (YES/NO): NO